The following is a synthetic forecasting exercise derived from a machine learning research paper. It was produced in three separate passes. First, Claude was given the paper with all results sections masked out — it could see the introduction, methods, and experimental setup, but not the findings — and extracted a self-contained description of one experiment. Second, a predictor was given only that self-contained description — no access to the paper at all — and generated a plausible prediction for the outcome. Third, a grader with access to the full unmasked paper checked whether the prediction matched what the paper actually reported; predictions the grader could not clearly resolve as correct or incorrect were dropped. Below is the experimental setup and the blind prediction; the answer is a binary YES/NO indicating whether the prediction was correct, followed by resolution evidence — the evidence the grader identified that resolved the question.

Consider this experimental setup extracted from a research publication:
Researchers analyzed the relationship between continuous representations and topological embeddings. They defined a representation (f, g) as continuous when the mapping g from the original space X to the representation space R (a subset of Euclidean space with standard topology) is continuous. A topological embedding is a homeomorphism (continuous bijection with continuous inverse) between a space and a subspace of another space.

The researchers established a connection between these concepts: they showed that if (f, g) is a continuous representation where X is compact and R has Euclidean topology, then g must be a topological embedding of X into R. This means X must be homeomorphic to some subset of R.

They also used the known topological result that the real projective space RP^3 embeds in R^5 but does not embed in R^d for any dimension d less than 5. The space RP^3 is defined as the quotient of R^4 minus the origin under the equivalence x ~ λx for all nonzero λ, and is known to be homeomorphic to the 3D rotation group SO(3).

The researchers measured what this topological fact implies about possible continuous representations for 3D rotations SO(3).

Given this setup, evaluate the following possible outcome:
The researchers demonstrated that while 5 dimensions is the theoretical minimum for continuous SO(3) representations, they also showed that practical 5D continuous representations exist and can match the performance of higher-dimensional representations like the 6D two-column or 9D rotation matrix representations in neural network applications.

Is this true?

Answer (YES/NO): NO